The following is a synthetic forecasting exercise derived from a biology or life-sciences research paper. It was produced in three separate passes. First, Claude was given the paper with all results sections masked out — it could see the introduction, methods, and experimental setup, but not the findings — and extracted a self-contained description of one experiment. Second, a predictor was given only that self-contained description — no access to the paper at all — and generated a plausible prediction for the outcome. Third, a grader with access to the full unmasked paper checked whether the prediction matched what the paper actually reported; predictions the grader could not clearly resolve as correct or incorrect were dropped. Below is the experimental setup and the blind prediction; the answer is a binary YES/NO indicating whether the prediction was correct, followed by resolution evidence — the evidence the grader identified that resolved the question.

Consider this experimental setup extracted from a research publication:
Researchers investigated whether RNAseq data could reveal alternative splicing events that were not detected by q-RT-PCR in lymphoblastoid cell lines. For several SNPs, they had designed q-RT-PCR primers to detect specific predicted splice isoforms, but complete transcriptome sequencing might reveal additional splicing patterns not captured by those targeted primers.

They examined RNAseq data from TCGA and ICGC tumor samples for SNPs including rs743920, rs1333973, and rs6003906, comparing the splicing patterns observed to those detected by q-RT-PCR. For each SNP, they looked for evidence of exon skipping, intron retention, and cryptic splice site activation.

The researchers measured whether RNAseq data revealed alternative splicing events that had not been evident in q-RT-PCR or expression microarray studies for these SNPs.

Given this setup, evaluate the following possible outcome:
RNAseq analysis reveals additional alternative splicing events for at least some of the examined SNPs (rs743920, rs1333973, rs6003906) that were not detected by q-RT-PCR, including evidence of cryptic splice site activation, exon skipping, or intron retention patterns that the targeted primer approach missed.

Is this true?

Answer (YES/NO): YES